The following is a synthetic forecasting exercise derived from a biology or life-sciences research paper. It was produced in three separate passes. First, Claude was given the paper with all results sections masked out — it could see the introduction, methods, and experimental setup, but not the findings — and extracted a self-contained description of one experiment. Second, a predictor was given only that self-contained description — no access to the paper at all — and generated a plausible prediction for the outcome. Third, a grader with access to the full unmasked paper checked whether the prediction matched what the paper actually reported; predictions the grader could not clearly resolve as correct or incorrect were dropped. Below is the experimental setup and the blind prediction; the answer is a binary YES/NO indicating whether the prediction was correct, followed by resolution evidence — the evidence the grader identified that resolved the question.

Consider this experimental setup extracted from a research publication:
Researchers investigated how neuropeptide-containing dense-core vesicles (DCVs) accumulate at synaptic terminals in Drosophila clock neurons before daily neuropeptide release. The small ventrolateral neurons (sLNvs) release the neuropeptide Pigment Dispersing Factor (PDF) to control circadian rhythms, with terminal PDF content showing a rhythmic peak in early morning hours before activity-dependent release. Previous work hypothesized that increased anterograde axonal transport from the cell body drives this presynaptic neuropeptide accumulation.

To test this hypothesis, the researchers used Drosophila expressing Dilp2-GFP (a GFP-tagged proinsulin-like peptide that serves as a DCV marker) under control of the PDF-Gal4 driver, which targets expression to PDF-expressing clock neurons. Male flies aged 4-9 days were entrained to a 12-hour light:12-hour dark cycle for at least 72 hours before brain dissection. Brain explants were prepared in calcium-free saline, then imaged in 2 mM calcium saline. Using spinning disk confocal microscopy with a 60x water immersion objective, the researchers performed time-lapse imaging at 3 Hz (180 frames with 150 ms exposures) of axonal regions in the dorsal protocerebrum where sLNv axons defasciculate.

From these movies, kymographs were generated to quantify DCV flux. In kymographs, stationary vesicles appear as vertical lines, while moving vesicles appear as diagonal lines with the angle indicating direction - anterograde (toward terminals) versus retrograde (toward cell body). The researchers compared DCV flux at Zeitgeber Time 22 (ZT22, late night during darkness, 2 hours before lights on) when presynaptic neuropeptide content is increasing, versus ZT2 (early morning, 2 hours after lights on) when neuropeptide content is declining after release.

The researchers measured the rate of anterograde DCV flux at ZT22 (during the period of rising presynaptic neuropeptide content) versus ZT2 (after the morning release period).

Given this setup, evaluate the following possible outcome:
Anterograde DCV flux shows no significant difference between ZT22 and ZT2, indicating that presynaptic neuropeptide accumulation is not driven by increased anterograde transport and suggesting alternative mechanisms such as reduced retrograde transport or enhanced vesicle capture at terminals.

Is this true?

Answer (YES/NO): YES